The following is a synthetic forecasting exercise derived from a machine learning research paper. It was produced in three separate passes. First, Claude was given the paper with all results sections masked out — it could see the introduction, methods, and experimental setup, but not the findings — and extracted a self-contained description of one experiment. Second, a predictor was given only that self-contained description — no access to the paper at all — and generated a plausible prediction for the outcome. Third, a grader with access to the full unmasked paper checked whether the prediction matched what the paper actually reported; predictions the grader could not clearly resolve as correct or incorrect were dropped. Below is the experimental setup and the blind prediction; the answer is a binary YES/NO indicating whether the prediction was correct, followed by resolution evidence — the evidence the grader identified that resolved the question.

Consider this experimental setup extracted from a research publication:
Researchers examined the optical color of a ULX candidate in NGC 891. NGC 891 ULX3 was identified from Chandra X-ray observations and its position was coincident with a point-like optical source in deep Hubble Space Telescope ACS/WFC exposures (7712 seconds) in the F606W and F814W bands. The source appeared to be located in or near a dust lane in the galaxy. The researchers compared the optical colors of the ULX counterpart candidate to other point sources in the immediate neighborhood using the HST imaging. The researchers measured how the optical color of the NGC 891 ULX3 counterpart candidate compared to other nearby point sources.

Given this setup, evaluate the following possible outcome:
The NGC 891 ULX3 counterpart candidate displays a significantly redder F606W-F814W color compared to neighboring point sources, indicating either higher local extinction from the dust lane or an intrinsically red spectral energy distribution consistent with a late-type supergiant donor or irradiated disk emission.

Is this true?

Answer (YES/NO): NO